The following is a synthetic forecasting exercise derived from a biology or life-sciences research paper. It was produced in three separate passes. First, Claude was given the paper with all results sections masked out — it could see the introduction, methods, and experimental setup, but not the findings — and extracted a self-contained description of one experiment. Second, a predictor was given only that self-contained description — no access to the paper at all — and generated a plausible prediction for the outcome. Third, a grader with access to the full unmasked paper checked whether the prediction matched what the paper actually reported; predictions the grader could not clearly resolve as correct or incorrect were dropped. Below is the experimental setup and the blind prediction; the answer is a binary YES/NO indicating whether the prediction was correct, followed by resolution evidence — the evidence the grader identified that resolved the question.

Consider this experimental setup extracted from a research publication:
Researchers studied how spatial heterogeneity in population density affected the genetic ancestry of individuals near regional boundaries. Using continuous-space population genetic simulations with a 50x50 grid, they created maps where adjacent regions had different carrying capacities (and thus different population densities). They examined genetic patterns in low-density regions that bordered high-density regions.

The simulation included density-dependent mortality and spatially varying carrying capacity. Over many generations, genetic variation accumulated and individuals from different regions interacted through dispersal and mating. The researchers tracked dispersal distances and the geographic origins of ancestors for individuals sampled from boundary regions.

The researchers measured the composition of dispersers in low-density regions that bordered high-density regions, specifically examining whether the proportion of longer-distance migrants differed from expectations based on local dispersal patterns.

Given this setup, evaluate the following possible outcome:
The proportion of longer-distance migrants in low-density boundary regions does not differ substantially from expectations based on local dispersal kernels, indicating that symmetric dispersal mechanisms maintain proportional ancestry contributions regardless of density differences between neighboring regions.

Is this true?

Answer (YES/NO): NO